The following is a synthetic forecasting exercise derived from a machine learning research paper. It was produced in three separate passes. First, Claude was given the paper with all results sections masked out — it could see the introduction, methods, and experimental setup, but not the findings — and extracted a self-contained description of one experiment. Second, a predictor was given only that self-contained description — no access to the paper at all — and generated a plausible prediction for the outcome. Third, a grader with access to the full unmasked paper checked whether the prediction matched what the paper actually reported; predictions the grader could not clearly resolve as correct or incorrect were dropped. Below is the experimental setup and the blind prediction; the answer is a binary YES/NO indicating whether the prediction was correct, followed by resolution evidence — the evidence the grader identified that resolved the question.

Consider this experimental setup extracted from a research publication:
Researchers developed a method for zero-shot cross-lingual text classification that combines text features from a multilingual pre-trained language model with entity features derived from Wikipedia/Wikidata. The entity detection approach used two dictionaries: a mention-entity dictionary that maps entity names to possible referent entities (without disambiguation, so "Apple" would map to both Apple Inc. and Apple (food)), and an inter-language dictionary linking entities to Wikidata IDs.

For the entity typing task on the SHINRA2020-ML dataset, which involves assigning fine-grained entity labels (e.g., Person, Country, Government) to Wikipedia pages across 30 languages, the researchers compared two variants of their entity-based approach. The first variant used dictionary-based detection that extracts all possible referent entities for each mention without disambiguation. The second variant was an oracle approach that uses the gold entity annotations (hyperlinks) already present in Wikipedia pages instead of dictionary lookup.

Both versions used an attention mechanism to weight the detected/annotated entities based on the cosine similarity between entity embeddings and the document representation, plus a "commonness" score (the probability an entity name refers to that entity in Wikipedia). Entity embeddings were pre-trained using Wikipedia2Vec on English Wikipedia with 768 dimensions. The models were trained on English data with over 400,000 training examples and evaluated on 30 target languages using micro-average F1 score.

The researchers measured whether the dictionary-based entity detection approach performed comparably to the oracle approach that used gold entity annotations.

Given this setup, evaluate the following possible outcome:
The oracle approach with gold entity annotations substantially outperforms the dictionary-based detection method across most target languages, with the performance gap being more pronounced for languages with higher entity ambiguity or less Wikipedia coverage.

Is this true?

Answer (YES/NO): NO